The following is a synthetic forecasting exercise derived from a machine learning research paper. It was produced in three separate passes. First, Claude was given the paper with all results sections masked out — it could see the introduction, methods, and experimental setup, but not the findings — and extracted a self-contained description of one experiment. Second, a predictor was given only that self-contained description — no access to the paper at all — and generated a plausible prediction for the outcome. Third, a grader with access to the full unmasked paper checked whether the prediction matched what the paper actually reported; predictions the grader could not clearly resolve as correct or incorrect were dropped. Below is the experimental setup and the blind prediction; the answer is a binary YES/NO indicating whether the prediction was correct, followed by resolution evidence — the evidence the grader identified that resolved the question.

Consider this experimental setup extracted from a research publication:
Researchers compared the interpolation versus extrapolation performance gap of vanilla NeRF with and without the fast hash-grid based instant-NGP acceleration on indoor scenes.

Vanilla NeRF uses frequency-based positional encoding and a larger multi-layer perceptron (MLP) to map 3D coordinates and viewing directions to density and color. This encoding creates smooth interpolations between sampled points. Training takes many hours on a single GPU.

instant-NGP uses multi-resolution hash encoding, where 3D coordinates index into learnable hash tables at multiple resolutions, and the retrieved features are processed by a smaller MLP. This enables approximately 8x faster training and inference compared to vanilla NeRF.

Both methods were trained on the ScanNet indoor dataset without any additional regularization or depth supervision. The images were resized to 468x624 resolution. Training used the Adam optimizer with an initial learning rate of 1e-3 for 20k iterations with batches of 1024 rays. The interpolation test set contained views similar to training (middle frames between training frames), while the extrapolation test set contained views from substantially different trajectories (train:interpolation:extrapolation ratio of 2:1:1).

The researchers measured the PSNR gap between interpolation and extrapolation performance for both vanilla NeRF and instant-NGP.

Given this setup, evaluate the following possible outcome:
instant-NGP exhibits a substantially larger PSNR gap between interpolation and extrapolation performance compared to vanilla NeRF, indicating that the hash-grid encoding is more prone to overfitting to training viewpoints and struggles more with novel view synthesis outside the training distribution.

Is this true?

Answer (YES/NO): YES